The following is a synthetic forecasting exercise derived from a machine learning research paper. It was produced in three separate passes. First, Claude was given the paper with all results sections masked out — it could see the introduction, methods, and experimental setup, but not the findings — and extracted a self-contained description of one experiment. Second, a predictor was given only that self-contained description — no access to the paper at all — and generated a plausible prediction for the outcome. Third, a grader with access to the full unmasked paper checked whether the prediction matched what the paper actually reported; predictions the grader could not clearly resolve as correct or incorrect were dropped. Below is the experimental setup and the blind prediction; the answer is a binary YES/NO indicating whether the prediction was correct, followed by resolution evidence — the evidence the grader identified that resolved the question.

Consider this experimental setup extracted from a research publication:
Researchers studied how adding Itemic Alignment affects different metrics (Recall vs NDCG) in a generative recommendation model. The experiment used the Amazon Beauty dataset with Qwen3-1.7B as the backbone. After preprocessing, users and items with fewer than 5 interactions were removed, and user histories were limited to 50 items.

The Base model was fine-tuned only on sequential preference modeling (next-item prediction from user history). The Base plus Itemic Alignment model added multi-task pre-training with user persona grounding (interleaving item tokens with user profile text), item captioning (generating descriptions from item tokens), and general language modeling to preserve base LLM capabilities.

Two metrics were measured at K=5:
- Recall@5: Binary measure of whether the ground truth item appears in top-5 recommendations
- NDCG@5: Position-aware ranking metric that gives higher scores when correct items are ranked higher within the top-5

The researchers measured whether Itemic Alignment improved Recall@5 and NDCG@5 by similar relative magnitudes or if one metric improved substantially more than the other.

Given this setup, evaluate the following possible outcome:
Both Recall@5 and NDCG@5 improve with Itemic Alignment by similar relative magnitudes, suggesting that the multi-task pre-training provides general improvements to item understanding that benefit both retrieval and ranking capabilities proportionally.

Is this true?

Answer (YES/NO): NO